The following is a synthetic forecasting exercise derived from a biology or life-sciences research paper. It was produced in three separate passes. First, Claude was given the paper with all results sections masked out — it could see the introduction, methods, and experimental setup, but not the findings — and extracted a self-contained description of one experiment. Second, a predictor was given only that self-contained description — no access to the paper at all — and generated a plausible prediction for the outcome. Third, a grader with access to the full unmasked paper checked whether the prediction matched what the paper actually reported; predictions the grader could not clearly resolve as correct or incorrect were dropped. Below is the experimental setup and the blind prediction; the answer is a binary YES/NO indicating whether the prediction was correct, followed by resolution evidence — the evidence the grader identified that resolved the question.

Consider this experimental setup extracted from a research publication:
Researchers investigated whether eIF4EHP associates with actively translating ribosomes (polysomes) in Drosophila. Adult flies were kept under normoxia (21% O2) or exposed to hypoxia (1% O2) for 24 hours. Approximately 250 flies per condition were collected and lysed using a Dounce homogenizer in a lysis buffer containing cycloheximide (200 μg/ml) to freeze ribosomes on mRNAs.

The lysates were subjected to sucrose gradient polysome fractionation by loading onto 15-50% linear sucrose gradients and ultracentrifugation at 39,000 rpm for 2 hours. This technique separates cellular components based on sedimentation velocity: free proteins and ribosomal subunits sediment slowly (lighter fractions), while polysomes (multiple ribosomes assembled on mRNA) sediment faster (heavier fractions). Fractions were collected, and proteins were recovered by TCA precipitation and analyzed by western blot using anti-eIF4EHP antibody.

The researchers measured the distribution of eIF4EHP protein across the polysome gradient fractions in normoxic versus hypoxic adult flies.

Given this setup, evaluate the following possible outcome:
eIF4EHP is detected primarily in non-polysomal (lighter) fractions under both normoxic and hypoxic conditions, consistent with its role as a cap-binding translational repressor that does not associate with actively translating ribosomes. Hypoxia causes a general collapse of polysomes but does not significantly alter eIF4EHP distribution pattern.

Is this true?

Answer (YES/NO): NO